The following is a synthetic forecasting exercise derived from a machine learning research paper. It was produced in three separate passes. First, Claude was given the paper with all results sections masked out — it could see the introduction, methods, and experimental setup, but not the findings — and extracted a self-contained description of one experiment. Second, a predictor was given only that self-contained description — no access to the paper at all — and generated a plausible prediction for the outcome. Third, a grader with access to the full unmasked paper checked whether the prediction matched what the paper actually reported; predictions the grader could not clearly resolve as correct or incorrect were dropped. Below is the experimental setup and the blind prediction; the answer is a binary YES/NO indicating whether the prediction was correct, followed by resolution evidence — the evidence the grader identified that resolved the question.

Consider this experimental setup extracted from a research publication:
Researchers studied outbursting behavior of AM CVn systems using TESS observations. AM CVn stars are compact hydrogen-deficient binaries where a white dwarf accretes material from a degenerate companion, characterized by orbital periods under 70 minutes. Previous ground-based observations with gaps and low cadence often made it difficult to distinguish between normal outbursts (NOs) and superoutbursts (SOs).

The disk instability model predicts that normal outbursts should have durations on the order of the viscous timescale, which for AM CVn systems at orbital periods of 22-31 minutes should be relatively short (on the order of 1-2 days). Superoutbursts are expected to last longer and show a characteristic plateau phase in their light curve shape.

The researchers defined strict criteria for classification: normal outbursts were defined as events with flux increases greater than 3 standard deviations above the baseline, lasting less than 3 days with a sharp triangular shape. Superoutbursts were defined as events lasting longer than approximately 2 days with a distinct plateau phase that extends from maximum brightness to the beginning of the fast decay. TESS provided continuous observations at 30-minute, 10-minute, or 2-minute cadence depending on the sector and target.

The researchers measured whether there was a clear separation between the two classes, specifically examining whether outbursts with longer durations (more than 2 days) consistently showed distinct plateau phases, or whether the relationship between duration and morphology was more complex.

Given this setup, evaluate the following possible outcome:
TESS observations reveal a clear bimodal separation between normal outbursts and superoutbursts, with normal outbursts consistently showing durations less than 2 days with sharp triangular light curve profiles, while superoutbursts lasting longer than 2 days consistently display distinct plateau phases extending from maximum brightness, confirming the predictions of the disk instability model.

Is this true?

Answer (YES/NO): YES